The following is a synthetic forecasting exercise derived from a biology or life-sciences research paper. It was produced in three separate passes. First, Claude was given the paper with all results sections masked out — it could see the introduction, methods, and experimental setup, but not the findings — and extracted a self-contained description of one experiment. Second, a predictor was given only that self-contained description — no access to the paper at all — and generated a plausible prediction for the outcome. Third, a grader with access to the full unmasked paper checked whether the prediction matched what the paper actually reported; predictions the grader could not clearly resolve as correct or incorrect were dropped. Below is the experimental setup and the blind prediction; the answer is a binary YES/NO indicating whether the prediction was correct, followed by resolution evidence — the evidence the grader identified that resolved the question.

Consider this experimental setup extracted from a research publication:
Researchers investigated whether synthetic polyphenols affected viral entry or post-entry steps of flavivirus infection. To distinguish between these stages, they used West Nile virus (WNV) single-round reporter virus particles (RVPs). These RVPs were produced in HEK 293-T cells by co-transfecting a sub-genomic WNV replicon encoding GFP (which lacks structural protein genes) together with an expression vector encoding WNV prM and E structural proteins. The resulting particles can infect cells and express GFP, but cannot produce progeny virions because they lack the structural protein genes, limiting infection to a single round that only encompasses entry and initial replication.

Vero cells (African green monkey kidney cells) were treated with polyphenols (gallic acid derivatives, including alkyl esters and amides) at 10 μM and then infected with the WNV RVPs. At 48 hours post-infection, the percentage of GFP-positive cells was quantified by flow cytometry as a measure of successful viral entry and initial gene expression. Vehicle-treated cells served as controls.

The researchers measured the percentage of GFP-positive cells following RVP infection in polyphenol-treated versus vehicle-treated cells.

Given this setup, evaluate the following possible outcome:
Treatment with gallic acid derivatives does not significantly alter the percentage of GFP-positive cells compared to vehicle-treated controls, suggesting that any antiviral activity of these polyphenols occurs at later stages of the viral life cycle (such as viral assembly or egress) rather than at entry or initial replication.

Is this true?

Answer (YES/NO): NO